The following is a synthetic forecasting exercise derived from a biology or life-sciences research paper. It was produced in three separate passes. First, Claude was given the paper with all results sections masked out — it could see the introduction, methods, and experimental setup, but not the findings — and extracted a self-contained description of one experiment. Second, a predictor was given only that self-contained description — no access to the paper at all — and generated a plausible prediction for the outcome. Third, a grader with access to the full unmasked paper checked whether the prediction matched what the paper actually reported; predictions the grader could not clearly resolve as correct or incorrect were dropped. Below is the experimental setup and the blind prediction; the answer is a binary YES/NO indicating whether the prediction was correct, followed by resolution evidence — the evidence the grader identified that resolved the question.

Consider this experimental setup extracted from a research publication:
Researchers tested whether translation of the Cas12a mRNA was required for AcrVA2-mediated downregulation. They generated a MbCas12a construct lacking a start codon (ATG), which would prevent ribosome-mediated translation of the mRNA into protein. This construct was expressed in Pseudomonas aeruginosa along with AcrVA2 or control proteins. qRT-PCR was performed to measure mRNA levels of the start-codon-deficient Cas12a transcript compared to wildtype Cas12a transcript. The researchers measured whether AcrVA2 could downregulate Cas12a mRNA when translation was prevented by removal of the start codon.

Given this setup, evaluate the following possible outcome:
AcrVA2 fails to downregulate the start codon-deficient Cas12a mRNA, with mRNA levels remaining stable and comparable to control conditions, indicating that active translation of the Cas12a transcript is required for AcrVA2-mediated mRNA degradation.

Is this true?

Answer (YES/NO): YES